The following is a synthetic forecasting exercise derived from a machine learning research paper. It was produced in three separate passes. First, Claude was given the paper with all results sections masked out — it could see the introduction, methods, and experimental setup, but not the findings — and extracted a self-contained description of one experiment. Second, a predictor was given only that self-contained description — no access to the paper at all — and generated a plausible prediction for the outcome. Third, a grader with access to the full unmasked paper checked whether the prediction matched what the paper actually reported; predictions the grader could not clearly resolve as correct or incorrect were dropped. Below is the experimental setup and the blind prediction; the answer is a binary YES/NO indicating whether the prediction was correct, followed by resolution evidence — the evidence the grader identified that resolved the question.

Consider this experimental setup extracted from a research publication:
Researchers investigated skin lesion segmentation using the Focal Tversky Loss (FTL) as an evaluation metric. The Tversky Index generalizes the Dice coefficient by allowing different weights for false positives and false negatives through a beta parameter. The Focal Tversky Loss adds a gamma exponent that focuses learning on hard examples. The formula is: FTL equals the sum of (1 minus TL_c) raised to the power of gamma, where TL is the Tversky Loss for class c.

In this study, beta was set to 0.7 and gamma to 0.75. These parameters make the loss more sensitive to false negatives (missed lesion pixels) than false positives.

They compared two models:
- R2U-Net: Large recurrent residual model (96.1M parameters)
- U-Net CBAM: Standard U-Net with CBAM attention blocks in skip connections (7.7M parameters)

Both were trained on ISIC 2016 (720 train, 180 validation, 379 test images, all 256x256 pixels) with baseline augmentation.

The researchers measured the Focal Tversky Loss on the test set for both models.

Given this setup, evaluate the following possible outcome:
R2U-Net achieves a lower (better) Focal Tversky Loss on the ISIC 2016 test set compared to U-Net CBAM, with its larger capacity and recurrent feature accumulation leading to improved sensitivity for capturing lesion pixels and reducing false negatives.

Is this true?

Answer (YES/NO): YES